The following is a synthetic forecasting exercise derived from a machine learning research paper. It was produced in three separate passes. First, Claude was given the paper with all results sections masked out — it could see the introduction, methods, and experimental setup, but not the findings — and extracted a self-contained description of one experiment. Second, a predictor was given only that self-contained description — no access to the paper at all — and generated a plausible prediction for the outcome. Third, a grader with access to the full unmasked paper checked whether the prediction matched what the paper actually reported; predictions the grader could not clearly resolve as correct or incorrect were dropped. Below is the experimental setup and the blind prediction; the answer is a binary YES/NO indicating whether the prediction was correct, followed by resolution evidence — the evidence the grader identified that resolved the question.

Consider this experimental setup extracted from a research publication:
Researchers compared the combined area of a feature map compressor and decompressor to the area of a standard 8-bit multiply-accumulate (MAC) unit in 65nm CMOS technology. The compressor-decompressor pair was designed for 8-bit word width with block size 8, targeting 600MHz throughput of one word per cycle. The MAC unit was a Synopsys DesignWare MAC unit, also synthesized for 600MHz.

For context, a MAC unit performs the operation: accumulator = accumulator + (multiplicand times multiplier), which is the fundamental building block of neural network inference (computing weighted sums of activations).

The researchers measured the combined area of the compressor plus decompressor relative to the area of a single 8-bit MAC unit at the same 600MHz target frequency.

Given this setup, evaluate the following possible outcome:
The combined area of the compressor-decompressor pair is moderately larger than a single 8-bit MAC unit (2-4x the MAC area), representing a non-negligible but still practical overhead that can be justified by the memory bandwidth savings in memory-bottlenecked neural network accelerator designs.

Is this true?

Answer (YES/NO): NO